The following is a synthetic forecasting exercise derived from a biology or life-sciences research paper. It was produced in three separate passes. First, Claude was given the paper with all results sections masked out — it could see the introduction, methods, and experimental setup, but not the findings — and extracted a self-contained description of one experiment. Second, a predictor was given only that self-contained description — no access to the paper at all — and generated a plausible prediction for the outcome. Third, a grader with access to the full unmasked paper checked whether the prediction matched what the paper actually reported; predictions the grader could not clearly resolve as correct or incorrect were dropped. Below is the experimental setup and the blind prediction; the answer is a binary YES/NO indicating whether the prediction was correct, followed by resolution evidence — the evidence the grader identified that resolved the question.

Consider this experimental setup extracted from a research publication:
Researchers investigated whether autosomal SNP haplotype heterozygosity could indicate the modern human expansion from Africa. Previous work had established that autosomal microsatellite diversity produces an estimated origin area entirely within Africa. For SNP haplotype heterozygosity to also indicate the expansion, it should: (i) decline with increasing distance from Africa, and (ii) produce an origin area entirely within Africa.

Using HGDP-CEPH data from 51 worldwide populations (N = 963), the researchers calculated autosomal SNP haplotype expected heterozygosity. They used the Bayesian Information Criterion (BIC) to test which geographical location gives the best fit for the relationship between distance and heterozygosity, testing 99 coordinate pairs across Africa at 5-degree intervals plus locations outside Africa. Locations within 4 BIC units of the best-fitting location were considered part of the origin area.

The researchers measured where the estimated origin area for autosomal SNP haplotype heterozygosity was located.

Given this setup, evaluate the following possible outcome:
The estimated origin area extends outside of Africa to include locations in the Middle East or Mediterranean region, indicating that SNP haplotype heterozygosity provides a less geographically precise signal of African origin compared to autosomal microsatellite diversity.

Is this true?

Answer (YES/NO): NO